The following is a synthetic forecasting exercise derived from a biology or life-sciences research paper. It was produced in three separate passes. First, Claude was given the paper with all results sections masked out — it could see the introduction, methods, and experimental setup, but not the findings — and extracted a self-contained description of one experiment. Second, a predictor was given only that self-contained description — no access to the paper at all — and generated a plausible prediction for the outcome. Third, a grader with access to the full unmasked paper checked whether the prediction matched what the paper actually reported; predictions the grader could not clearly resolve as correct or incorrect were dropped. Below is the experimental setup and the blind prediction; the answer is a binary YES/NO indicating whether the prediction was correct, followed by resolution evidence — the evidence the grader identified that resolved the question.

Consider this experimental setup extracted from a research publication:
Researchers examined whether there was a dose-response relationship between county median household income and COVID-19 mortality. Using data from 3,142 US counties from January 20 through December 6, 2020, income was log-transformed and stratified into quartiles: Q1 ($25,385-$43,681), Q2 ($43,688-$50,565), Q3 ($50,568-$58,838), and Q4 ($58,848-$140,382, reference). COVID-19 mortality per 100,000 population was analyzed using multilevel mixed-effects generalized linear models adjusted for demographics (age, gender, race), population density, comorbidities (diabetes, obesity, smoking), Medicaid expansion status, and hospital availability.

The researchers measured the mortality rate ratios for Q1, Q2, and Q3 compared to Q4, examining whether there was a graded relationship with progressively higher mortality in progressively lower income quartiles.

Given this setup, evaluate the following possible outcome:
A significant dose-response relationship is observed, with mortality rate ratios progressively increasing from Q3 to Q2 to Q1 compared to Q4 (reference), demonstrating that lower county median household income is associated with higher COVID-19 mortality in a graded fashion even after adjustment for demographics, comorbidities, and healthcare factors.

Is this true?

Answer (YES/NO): NO